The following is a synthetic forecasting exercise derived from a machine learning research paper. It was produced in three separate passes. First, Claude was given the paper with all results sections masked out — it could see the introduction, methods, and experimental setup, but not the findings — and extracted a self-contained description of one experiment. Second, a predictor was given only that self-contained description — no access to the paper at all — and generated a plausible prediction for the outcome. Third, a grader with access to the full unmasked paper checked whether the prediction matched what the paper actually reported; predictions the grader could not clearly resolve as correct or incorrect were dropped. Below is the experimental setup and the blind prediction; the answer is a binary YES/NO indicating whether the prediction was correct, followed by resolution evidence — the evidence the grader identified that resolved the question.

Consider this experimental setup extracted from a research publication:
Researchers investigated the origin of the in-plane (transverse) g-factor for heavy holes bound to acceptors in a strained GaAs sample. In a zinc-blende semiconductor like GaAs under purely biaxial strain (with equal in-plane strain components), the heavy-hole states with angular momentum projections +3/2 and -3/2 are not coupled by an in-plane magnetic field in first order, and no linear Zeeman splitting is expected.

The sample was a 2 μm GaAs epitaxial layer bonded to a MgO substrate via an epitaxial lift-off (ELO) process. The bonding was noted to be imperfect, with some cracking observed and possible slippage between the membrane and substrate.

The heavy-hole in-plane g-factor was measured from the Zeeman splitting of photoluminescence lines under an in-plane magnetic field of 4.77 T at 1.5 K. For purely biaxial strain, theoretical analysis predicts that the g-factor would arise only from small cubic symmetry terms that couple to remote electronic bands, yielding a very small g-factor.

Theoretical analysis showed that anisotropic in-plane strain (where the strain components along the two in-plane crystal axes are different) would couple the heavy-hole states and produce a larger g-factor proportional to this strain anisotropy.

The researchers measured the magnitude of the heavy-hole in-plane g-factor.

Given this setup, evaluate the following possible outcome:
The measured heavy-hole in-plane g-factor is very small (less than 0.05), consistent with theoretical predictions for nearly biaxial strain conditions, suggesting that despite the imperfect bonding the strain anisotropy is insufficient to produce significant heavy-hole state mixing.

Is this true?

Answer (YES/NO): NO